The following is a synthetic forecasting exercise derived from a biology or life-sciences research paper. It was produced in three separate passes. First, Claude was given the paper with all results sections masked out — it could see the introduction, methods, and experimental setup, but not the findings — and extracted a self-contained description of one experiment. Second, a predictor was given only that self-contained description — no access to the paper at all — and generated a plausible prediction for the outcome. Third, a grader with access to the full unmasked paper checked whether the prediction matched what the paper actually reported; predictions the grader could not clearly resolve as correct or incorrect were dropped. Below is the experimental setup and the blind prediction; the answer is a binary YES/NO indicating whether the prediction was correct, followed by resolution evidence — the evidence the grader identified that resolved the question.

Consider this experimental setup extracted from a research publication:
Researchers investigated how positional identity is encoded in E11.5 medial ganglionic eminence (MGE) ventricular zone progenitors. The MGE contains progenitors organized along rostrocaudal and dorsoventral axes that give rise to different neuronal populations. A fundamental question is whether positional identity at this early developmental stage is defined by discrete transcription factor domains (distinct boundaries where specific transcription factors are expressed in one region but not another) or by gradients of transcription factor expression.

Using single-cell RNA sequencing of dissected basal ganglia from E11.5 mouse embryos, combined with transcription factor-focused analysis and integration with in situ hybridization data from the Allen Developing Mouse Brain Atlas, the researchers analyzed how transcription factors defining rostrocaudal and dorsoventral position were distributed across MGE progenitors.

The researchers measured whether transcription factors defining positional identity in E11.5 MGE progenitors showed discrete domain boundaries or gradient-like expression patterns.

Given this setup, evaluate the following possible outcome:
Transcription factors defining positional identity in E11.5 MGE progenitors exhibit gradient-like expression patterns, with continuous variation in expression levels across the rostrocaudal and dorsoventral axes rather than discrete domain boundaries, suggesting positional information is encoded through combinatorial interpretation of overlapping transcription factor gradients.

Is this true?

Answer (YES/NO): YES